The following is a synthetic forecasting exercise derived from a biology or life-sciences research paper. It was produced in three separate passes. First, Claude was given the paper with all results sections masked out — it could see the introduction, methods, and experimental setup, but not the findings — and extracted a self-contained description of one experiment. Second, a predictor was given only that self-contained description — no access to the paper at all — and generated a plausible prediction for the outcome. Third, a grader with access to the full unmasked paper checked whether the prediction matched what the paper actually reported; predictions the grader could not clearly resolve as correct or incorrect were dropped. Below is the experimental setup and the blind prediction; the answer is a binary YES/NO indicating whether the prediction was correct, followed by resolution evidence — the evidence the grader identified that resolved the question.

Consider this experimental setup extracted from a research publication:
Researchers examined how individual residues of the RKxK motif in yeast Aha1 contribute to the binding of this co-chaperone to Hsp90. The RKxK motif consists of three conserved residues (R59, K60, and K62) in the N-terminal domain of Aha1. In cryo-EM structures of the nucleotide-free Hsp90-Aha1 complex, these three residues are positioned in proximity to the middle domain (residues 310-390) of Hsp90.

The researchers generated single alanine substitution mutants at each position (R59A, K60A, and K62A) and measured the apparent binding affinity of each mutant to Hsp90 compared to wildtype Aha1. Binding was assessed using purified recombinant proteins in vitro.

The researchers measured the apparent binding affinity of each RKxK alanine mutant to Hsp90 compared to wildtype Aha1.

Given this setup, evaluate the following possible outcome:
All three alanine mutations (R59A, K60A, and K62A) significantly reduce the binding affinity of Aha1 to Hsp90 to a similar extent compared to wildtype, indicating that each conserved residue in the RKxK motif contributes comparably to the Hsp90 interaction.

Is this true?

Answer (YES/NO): NO